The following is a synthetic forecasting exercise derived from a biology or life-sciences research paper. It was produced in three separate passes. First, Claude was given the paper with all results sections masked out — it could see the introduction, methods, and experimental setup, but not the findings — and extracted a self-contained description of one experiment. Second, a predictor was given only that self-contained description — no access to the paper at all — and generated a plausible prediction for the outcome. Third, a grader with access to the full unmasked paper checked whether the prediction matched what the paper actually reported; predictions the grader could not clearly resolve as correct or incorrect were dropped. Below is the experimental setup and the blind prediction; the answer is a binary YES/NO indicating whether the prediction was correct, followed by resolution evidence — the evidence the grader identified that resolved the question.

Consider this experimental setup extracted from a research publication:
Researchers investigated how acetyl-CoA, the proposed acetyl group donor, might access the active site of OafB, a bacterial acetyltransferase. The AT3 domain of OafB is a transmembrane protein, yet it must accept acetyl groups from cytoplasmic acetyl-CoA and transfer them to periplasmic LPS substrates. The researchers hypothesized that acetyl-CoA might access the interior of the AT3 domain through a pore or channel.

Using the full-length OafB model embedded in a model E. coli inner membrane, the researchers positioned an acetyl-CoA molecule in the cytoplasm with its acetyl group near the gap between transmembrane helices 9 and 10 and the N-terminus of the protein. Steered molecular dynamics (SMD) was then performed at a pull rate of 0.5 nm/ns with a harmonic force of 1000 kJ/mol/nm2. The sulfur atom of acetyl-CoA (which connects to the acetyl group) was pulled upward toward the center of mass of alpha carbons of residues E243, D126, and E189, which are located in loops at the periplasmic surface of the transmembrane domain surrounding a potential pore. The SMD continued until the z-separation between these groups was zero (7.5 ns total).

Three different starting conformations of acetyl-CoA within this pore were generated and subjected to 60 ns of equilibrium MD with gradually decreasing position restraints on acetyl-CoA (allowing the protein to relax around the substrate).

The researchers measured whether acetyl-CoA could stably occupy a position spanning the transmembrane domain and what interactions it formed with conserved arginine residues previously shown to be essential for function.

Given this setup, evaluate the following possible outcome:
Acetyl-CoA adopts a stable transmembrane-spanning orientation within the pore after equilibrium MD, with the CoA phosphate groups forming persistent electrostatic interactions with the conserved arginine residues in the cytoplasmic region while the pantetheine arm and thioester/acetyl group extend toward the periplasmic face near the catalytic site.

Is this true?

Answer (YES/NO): YES